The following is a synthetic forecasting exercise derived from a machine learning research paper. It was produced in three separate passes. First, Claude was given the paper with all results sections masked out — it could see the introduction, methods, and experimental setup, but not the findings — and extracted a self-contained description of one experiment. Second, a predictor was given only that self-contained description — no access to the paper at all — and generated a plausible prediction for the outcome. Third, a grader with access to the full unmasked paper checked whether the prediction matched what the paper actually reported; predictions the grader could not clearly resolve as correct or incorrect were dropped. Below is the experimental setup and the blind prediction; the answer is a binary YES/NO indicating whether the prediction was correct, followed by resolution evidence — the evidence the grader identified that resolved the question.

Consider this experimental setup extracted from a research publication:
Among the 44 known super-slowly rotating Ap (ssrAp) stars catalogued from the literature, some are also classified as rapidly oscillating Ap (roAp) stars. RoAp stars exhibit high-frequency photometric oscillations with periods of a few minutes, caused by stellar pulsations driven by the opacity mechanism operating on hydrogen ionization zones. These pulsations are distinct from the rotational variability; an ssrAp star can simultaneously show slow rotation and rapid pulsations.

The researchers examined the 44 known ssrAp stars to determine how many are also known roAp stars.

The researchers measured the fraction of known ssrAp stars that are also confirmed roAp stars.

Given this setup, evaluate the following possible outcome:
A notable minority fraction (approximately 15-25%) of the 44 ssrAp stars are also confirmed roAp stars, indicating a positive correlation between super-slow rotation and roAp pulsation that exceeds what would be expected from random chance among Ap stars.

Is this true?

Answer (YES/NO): YES